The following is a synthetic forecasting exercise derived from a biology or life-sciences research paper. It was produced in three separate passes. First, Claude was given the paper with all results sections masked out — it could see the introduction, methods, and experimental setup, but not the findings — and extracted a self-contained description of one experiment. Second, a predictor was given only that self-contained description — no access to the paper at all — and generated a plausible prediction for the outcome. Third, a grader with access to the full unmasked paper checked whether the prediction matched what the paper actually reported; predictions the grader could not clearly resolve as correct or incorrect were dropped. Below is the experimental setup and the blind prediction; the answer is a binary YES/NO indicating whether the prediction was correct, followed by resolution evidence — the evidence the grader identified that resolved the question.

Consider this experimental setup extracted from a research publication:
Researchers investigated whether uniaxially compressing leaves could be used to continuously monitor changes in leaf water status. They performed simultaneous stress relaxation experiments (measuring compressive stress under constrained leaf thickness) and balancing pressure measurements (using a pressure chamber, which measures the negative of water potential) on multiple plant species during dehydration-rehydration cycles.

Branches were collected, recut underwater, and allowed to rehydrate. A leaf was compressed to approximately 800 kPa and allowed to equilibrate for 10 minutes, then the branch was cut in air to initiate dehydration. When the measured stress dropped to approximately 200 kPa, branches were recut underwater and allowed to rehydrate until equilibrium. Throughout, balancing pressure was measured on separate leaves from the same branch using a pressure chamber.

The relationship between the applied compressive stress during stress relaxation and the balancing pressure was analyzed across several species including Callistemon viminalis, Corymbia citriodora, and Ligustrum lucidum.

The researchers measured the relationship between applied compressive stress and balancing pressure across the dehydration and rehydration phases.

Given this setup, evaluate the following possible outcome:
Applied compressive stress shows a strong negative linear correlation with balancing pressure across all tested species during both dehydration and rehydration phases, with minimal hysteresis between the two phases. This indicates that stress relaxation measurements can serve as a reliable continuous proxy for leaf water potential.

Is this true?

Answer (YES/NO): NO